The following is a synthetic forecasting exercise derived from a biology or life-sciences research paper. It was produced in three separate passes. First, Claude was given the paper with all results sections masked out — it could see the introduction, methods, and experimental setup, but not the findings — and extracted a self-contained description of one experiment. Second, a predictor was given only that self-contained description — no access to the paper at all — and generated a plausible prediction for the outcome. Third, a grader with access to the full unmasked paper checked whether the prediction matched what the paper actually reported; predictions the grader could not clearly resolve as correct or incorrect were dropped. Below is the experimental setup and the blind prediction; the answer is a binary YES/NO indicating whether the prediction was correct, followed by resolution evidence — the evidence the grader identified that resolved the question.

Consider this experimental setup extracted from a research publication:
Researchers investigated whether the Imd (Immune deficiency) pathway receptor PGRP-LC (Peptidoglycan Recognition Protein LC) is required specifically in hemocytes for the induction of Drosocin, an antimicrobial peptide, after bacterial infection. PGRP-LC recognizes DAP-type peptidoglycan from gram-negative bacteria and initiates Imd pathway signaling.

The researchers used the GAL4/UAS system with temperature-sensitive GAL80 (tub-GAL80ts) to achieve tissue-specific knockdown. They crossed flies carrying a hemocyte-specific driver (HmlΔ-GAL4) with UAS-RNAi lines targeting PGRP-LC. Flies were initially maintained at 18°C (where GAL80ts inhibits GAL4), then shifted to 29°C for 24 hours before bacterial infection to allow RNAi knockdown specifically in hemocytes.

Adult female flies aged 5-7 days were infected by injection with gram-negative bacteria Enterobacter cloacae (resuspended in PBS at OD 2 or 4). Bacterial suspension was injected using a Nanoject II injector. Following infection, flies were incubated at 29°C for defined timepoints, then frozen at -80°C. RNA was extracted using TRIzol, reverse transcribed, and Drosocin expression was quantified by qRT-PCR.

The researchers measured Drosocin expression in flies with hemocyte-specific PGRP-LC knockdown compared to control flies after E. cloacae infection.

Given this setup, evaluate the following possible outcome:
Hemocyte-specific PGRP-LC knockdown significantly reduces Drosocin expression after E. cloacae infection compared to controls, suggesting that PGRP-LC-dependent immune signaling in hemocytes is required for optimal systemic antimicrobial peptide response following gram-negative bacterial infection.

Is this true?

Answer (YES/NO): YES